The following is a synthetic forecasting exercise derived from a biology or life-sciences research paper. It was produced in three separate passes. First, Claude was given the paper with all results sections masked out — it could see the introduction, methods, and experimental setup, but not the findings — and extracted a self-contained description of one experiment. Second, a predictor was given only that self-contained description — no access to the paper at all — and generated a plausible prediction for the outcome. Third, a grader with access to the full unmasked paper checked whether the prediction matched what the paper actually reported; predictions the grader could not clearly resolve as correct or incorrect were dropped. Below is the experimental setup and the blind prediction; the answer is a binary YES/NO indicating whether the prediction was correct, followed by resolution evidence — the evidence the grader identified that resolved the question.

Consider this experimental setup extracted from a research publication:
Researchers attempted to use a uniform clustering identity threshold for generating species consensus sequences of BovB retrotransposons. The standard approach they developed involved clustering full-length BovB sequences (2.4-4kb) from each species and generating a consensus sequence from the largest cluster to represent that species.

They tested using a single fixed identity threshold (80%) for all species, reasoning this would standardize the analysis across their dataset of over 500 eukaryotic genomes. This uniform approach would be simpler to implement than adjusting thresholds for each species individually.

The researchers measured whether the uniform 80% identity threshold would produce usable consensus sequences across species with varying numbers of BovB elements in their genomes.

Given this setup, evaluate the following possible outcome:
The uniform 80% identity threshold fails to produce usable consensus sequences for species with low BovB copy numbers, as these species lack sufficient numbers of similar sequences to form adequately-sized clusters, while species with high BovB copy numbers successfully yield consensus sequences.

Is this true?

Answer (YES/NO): NO